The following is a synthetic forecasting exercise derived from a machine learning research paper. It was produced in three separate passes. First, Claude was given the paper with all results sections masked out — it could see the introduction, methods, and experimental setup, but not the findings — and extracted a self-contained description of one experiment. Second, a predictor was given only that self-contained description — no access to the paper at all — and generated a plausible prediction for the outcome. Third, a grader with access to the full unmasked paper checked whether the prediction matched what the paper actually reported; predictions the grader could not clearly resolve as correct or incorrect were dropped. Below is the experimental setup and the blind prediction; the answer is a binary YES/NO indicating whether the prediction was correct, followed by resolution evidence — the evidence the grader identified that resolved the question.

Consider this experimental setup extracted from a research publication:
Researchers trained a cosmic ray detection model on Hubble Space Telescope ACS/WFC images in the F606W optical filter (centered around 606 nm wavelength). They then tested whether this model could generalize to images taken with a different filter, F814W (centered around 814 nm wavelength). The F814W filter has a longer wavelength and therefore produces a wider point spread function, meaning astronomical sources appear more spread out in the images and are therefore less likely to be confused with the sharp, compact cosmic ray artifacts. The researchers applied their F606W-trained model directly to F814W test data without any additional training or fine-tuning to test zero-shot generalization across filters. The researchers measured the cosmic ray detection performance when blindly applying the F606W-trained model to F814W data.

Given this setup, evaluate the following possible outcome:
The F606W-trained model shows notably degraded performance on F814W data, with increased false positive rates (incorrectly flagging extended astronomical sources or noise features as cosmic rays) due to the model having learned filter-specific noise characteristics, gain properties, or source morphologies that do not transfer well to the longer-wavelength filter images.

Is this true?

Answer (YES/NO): NO